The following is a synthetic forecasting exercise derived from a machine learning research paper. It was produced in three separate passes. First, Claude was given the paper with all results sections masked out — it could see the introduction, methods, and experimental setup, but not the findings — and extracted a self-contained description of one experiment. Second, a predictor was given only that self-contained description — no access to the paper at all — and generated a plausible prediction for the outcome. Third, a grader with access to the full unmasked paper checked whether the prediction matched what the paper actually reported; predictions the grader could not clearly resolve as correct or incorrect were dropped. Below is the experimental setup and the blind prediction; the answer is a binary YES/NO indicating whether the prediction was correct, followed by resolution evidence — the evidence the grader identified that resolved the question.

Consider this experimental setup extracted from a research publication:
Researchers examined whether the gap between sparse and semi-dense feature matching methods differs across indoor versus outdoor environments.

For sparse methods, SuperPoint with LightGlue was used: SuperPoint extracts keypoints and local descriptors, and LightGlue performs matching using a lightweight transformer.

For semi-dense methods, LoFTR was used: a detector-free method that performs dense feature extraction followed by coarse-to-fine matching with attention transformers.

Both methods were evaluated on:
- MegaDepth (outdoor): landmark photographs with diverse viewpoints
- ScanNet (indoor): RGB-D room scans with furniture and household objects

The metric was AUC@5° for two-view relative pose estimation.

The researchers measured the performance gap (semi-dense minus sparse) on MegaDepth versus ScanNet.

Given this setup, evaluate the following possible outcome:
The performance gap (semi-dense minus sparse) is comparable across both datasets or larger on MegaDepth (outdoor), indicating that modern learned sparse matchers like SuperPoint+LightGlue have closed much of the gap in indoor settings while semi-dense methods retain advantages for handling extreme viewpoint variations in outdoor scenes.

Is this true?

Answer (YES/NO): YES